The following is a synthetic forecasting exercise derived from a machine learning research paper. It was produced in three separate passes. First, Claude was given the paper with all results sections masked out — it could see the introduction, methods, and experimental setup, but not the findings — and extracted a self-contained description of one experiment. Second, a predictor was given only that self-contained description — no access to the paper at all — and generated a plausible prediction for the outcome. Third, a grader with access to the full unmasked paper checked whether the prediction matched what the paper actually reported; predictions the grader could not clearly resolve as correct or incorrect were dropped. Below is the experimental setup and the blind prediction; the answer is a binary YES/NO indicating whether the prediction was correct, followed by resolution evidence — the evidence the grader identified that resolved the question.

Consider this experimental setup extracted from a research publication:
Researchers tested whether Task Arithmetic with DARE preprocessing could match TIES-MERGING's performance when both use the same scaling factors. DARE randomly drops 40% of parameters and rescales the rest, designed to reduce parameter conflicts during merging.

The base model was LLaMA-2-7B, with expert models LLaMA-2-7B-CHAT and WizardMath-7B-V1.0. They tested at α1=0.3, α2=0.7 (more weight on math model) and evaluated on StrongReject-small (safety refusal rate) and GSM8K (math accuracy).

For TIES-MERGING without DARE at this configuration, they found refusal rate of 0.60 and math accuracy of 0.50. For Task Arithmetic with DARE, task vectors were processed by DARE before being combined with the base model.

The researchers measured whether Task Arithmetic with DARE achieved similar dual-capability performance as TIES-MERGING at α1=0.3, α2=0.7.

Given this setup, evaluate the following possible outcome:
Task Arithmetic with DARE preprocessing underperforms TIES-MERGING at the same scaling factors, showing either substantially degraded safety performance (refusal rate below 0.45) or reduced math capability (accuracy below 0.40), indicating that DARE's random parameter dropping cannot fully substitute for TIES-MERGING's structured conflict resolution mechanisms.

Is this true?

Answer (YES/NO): YES